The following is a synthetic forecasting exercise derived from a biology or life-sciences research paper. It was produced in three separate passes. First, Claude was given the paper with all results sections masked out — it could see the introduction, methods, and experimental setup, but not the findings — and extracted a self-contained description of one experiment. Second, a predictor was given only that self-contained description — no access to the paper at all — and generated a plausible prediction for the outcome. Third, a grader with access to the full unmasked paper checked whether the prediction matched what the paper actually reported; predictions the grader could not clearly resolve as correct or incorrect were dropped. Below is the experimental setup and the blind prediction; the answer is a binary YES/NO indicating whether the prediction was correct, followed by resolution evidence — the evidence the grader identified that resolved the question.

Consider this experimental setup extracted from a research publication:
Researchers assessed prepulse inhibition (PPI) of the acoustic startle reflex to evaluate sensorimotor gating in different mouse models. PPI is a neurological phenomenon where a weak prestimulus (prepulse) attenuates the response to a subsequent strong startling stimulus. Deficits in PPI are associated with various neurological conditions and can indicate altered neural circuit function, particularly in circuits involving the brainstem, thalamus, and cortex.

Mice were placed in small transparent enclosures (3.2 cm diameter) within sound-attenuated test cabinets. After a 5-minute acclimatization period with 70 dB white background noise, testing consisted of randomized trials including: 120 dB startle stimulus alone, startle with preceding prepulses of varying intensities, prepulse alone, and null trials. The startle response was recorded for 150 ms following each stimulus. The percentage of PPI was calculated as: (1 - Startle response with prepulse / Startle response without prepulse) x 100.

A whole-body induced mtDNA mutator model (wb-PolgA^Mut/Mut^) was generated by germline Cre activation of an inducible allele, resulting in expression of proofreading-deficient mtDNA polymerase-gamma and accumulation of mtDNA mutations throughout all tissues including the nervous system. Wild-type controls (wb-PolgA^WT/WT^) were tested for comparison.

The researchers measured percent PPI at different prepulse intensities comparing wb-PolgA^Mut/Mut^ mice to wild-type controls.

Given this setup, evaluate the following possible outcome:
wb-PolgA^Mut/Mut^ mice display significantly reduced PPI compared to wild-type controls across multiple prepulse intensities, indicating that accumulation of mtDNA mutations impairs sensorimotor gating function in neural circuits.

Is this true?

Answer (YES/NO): NO